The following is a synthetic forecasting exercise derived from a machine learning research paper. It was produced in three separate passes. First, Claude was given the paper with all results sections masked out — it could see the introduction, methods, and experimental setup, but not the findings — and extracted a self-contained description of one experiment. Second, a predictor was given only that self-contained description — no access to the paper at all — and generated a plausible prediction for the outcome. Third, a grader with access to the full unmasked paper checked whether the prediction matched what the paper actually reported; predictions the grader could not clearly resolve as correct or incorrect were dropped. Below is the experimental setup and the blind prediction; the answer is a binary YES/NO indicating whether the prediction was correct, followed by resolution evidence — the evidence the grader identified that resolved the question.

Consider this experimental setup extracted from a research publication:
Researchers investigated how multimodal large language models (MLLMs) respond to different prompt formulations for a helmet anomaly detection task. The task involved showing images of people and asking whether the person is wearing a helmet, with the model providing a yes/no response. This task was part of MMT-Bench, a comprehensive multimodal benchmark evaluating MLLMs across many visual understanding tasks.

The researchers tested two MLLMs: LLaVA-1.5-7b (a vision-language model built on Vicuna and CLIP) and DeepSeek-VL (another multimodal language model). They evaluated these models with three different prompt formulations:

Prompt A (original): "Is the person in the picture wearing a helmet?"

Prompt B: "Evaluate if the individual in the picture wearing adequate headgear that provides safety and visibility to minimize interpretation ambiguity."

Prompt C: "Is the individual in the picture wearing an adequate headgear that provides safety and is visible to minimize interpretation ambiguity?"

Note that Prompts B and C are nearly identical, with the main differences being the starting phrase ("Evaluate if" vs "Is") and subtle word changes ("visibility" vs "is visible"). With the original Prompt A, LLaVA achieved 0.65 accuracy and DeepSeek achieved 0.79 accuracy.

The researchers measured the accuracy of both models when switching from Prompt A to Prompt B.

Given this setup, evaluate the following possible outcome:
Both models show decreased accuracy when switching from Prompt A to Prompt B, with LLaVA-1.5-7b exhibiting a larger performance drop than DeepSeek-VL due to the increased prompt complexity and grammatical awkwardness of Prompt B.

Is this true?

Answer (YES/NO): NO